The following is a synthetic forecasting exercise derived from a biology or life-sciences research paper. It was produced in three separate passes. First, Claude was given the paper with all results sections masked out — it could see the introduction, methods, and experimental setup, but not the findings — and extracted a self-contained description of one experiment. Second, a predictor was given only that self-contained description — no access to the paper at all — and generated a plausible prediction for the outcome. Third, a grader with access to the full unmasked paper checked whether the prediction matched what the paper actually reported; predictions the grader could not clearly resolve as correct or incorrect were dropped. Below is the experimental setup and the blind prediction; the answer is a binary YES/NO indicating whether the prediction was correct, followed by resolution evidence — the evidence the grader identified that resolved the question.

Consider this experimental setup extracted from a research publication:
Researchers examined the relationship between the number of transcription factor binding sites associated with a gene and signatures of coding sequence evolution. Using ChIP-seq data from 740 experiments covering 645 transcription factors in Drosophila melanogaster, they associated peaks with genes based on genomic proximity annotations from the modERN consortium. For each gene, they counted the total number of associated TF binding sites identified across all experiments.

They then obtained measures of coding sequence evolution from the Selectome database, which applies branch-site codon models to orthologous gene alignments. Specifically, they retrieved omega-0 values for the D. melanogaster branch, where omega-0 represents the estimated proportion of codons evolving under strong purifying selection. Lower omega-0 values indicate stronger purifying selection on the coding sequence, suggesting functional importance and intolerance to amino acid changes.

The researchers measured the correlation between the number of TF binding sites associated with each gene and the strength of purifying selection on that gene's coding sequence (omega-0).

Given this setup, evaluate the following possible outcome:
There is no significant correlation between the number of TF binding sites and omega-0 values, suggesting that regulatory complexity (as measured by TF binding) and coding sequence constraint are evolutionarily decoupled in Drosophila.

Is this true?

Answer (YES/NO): NO